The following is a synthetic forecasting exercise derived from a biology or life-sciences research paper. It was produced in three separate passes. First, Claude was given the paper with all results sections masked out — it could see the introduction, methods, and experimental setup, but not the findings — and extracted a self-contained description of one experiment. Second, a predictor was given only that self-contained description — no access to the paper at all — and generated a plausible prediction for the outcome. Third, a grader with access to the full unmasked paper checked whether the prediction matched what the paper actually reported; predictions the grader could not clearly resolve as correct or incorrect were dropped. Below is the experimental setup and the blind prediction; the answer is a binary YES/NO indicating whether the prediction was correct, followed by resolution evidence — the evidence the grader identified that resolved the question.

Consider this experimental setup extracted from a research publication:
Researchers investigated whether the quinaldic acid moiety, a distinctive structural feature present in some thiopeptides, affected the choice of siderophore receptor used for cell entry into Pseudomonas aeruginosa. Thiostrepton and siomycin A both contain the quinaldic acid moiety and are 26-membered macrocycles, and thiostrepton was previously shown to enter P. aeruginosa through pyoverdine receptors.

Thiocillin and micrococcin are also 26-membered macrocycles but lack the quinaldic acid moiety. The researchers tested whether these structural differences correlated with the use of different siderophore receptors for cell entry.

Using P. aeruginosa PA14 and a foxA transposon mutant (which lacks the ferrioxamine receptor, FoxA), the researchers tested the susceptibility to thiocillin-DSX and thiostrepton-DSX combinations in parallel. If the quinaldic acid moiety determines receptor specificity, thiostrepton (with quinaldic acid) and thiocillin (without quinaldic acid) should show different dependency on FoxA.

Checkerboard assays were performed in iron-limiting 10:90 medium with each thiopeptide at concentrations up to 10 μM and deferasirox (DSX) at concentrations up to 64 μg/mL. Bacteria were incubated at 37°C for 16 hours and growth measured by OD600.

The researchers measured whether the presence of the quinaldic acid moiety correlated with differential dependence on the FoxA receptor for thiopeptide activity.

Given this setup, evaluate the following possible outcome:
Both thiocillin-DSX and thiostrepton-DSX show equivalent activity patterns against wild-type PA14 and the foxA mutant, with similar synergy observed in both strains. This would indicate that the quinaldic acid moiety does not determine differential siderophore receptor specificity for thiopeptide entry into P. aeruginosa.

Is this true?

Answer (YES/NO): NO